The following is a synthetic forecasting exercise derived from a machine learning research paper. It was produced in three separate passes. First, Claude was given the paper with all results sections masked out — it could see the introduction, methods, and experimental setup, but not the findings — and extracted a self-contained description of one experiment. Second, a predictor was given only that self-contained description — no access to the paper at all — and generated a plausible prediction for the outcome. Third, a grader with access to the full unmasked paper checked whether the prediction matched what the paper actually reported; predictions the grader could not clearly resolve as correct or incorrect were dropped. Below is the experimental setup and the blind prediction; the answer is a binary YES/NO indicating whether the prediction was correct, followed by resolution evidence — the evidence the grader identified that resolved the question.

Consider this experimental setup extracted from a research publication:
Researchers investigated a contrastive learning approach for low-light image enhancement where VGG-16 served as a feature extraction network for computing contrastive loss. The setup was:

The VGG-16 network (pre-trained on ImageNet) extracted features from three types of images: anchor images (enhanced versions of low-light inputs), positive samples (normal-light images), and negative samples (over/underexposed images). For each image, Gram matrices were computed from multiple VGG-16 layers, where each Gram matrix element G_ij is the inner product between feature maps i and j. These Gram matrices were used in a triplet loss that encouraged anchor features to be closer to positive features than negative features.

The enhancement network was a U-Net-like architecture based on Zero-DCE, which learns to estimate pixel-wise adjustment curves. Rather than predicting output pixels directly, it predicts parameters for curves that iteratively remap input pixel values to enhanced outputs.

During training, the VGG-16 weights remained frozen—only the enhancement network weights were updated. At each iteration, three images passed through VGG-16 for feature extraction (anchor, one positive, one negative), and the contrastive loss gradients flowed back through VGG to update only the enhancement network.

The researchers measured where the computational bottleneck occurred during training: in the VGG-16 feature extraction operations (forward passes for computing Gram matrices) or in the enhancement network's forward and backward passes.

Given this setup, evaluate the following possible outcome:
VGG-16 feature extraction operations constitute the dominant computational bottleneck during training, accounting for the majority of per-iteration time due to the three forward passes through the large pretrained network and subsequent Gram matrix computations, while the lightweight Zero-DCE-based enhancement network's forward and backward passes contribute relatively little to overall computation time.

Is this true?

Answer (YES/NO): NO